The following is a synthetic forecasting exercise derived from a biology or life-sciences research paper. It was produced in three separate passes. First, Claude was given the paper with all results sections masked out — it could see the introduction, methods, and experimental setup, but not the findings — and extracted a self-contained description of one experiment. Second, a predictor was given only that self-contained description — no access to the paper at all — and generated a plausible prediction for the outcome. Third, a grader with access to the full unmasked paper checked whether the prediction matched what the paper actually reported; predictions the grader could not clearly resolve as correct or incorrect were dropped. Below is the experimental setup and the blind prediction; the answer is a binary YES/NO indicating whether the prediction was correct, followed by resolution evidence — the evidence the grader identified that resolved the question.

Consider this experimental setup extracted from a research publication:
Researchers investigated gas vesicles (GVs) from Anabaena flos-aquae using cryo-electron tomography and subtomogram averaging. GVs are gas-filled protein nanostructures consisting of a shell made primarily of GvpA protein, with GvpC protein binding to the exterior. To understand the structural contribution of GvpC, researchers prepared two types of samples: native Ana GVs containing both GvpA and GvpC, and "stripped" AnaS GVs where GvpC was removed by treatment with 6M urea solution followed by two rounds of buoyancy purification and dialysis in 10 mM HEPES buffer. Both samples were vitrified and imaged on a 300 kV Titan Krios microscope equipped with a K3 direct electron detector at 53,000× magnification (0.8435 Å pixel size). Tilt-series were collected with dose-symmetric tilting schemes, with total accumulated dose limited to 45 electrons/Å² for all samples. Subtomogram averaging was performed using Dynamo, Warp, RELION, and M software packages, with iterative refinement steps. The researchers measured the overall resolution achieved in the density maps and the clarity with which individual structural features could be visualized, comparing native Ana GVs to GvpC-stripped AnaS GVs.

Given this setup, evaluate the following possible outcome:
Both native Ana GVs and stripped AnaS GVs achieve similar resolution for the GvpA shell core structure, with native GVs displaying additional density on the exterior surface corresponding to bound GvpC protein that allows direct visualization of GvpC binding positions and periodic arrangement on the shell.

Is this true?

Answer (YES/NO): YES